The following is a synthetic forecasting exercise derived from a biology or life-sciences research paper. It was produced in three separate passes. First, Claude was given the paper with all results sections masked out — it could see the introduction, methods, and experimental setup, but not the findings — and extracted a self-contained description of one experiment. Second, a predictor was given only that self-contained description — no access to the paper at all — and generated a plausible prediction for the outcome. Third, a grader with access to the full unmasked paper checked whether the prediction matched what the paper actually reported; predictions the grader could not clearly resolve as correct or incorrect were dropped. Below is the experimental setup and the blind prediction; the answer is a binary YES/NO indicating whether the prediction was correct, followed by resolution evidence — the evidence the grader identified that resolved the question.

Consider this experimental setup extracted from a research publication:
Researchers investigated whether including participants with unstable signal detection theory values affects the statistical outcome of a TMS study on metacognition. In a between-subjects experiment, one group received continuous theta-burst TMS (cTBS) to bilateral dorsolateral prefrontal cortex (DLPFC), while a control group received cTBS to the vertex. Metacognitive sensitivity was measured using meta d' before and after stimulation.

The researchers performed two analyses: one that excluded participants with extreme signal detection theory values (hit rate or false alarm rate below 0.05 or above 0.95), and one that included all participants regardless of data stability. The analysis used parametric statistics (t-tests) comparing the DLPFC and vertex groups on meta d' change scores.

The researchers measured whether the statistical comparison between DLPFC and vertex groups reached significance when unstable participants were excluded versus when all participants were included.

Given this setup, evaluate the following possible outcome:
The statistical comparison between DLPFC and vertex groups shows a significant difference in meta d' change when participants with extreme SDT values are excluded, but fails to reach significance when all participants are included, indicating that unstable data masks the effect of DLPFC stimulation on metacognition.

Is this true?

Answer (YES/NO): NO